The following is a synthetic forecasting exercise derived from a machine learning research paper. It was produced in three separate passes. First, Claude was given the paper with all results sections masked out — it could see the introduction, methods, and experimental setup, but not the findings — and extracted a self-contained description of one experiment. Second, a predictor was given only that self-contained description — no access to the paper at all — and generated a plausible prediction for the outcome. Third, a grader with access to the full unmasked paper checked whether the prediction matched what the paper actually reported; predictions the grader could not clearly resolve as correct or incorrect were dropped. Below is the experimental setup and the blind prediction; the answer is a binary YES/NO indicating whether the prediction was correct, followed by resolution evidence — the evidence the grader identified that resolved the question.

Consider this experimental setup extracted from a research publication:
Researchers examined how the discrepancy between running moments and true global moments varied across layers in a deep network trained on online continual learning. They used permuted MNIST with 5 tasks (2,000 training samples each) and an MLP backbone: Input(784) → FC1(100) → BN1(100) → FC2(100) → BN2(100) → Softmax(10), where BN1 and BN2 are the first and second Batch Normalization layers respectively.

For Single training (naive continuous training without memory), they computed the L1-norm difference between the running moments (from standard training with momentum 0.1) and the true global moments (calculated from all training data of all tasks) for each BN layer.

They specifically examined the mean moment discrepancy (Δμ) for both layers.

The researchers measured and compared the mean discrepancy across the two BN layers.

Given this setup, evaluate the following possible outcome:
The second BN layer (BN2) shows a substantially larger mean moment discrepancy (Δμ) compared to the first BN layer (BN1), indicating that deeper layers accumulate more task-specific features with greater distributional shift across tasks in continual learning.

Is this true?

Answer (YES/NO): NO